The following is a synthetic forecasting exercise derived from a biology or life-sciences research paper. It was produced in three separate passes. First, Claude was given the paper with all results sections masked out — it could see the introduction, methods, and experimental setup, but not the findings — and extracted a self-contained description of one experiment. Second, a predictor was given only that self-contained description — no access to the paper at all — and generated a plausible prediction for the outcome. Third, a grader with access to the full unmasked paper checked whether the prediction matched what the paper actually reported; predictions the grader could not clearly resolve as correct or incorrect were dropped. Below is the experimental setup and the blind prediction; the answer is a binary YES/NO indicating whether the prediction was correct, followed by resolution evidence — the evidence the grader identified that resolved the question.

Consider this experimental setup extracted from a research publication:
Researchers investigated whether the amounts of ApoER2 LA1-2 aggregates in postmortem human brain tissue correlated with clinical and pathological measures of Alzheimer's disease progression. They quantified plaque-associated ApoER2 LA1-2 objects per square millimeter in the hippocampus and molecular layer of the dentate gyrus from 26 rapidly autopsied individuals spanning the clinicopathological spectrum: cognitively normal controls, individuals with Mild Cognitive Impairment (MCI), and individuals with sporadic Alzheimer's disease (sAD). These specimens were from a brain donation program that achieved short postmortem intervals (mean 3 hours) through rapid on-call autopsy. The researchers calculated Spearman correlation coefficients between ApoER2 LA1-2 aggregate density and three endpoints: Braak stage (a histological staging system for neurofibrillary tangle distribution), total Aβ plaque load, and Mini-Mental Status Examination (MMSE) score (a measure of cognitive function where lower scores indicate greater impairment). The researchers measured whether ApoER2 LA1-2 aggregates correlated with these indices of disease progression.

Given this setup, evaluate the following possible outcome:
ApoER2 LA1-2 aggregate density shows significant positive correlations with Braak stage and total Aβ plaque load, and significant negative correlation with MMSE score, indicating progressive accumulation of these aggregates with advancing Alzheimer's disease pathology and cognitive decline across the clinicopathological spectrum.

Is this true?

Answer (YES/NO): YES